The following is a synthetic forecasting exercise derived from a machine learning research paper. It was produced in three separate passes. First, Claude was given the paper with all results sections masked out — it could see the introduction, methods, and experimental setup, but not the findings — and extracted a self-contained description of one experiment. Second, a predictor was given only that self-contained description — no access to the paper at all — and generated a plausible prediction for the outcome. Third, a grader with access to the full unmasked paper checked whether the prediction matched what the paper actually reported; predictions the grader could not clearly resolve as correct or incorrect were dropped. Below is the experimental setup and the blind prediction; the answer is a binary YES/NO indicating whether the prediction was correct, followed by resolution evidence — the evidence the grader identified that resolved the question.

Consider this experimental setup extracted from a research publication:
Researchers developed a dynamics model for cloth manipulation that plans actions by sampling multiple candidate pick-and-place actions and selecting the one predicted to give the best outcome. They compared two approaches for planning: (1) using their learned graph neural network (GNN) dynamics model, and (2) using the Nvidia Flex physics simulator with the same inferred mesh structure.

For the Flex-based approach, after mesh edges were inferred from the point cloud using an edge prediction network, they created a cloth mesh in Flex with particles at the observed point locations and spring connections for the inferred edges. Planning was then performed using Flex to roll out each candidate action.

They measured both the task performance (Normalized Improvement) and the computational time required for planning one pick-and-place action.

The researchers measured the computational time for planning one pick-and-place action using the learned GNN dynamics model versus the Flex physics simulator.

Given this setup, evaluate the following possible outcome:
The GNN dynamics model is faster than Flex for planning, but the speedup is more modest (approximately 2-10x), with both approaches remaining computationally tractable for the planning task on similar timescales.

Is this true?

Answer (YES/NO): YES